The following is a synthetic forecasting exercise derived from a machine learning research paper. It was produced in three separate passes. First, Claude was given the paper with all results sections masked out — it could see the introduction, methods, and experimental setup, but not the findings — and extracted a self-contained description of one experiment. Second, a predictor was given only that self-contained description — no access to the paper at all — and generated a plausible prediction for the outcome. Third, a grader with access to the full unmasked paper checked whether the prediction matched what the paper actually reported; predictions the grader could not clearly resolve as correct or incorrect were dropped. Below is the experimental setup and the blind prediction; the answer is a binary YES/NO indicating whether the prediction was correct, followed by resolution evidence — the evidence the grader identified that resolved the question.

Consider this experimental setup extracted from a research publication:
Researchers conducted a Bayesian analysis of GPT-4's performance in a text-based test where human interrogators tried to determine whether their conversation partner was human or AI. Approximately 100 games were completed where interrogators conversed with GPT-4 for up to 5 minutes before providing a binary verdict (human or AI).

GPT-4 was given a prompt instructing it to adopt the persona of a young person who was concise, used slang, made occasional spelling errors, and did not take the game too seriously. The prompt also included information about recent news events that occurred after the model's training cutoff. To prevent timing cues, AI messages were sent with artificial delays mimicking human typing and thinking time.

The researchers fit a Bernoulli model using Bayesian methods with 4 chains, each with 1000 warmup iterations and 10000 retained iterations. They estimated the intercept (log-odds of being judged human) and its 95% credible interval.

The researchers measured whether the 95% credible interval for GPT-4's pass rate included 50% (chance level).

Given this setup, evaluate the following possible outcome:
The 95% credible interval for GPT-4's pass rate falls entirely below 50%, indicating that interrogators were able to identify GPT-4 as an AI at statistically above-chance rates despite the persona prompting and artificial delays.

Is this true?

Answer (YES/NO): NO